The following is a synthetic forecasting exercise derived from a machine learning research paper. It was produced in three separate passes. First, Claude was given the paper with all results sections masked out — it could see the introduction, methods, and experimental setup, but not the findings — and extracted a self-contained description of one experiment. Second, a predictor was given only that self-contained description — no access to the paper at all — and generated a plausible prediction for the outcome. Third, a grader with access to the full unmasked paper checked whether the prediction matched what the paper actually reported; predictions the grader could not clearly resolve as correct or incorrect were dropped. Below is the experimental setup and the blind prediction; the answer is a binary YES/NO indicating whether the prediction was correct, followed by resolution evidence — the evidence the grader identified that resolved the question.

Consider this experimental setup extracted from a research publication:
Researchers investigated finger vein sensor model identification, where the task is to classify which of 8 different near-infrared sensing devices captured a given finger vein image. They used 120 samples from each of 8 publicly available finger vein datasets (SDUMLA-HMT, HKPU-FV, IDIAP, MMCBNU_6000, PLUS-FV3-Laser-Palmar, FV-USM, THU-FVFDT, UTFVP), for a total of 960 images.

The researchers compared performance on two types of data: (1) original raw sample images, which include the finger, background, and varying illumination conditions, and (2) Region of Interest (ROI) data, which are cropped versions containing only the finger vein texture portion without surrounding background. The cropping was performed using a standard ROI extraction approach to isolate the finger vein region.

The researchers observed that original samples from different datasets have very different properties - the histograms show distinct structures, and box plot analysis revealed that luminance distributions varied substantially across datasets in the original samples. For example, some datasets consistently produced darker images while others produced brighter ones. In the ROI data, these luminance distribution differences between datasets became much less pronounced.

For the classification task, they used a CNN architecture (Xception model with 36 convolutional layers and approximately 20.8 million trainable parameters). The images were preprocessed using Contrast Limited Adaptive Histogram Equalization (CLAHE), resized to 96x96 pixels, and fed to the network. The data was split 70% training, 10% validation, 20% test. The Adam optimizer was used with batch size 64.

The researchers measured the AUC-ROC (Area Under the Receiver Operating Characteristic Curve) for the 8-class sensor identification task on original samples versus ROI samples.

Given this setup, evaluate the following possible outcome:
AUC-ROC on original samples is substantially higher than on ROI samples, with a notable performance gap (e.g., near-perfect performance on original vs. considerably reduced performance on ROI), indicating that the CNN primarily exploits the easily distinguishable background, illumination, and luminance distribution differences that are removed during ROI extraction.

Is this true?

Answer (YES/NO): NO